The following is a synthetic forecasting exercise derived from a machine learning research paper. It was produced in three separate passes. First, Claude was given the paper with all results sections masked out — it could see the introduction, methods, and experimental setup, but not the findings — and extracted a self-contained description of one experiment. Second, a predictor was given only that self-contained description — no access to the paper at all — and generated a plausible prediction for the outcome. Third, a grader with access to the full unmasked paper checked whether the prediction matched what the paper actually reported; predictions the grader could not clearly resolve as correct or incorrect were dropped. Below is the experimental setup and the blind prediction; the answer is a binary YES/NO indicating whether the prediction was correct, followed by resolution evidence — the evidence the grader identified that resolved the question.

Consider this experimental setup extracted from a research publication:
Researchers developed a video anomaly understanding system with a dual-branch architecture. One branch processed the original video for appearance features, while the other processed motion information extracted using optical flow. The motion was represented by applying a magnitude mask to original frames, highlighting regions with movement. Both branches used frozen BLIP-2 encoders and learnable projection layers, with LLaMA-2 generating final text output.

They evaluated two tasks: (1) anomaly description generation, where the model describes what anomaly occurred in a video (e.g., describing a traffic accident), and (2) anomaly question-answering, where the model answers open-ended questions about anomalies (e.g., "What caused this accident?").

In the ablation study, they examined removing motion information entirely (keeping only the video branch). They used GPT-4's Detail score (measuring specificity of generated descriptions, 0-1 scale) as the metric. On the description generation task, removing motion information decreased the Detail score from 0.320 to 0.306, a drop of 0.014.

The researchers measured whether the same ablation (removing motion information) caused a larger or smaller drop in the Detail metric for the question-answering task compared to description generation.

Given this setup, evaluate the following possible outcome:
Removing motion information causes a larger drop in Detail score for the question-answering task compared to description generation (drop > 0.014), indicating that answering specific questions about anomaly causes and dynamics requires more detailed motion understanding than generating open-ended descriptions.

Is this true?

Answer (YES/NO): NO